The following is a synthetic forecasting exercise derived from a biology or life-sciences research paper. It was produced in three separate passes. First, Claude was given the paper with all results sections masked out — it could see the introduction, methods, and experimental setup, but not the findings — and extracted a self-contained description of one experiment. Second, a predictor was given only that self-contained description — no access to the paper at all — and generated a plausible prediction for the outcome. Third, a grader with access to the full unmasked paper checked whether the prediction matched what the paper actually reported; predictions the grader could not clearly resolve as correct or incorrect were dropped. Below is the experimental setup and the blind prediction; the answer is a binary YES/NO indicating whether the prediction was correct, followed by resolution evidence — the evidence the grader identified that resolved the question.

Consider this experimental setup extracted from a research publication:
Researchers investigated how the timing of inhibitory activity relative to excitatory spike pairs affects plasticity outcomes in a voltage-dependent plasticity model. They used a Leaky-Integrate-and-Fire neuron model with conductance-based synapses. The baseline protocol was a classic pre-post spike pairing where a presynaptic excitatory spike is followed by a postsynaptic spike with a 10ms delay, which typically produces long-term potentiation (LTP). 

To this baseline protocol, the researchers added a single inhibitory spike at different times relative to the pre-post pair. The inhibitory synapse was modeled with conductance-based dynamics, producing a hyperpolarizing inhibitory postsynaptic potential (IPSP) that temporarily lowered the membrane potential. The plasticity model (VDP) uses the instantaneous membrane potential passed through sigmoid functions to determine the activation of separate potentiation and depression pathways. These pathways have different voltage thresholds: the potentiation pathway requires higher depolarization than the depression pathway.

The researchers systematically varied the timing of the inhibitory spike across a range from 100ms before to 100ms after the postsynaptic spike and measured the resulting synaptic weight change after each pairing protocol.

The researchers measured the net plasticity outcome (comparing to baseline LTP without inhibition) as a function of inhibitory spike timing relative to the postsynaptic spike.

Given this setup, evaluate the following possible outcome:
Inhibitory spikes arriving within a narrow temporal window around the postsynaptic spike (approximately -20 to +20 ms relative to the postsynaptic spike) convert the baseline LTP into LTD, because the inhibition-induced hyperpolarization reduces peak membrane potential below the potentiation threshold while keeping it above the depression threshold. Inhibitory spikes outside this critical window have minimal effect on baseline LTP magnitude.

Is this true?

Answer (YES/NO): NO